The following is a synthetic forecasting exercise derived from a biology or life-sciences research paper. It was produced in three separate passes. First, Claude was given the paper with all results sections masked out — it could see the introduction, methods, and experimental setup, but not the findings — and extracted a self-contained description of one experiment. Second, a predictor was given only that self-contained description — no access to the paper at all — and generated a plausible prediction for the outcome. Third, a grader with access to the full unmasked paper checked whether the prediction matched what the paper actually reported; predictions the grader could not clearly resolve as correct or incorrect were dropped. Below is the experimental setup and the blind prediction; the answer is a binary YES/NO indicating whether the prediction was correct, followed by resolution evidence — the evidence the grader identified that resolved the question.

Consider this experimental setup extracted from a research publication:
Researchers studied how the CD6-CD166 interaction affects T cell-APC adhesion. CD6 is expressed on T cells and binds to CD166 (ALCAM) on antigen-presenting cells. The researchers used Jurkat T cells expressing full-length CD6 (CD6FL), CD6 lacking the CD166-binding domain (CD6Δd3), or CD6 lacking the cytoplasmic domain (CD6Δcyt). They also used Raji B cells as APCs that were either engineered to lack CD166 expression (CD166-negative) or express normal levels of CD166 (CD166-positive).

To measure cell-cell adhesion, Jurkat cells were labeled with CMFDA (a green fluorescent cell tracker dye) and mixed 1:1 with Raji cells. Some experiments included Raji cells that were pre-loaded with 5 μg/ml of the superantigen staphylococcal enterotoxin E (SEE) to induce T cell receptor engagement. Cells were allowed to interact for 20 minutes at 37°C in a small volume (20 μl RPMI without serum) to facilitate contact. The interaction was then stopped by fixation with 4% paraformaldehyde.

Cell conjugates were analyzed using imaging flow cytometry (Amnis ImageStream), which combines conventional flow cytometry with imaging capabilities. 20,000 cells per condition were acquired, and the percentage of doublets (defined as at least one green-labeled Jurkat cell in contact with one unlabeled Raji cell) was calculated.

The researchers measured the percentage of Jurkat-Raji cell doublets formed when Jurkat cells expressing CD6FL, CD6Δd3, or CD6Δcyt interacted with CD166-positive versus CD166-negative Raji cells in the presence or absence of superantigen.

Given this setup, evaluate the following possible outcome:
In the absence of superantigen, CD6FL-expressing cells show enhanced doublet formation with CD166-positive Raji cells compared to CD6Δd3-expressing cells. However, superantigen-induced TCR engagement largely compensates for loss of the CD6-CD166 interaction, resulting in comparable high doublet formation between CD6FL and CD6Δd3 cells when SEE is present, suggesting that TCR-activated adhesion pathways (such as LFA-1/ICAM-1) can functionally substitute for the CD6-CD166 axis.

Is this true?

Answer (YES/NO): YES